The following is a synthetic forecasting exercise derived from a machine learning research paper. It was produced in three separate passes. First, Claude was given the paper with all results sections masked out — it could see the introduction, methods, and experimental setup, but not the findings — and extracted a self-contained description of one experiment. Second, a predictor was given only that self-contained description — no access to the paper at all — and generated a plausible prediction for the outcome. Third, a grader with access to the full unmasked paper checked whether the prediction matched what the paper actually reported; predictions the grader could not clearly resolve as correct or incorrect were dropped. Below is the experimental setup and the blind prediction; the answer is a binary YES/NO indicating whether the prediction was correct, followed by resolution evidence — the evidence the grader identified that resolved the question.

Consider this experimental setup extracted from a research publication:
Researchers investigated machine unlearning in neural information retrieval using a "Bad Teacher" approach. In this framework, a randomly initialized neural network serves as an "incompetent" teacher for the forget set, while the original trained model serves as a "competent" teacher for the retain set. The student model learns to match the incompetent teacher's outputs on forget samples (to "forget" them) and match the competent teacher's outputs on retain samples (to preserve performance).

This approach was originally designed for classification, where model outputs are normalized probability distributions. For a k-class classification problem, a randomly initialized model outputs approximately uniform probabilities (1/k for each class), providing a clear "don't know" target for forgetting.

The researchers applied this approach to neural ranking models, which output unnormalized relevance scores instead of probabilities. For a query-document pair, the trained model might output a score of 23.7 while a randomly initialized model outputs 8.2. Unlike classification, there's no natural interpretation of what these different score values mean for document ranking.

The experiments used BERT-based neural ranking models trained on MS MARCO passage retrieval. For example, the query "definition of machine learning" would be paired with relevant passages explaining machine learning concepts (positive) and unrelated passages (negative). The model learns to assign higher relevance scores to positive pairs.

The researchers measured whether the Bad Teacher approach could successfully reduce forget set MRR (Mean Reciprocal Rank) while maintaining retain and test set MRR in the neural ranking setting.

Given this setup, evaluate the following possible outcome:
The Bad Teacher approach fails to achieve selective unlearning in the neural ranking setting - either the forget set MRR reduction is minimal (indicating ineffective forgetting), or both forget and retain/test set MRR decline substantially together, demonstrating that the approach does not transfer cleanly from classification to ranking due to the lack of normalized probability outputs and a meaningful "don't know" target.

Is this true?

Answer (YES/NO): YES